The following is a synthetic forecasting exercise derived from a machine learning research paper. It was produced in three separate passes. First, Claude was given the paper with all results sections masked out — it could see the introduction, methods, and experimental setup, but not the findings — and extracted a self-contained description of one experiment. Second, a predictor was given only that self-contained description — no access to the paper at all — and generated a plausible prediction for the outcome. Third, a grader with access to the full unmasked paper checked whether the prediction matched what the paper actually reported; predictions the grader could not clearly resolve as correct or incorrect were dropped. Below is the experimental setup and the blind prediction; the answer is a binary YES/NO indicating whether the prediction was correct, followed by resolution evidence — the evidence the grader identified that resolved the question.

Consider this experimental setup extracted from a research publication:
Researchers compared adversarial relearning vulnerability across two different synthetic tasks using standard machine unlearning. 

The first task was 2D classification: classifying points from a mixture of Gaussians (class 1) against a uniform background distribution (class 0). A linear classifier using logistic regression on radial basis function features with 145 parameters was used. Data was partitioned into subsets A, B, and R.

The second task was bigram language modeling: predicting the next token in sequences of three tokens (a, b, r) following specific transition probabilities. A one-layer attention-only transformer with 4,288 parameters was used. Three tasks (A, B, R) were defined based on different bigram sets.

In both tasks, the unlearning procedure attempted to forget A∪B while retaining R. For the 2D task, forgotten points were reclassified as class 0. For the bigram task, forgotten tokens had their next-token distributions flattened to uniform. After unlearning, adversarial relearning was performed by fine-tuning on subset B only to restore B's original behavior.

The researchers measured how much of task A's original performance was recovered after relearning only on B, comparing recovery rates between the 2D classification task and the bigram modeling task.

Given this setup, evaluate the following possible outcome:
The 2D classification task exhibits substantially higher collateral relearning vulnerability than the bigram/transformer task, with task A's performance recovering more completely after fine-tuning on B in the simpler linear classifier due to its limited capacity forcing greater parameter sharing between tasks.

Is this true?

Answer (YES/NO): YES